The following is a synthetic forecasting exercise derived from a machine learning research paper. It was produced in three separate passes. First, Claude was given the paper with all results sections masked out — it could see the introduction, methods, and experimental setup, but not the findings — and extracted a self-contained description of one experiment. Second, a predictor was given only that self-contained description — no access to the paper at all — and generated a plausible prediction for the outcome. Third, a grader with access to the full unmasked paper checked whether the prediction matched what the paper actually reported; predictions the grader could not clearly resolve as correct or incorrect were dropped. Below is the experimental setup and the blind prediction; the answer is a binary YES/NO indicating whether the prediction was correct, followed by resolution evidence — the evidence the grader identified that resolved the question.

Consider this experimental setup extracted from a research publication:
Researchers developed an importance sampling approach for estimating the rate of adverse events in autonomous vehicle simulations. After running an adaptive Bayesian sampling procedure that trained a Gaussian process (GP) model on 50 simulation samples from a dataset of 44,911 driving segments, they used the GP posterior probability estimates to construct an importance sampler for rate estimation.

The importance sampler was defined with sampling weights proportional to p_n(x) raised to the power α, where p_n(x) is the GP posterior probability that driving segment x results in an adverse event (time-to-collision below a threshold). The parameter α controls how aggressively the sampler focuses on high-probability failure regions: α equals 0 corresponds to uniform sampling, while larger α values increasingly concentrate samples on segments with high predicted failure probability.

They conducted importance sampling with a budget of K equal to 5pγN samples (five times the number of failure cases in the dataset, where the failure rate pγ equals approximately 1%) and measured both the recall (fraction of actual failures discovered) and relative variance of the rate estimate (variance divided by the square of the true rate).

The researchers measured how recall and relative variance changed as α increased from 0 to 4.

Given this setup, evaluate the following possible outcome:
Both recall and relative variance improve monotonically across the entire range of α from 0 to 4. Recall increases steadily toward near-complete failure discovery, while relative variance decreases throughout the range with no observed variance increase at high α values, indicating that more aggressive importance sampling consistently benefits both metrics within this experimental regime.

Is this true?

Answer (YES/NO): NO